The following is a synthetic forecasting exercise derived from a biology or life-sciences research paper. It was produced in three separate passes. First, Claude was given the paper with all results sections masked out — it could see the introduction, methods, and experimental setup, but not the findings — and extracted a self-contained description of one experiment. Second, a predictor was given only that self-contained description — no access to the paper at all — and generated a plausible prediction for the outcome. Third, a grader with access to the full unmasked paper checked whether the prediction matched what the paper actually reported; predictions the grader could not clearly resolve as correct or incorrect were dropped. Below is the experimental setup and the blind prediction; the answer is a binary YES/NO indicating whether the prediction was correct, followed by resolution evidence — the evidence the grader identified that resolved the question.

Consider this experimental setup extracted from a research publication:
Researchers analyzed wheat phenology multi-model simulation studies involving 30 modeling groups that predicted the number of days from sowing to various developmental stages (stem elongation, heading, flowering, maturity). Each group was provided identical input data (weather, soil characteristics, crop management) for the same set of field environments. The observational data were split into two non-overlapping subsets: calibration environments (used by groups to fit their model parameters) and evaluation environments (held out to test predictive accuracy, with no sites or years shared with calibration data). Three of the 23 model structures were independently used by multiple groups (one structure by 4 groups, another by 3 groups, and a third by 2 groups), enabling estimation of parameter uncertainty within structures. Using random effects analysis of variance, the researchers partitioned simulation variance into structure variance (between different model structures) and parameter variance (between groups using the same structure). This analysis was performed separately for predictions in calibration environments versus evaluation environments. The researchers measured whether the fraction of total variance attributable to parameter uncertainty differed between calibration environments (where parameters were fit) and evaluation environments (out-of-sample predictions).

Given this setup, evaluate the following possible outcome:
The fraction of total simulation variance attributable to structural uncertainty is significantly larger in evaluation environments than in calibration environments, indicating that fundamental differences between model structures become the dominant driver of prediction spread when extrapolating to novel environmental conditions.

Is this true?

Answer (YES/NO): NO